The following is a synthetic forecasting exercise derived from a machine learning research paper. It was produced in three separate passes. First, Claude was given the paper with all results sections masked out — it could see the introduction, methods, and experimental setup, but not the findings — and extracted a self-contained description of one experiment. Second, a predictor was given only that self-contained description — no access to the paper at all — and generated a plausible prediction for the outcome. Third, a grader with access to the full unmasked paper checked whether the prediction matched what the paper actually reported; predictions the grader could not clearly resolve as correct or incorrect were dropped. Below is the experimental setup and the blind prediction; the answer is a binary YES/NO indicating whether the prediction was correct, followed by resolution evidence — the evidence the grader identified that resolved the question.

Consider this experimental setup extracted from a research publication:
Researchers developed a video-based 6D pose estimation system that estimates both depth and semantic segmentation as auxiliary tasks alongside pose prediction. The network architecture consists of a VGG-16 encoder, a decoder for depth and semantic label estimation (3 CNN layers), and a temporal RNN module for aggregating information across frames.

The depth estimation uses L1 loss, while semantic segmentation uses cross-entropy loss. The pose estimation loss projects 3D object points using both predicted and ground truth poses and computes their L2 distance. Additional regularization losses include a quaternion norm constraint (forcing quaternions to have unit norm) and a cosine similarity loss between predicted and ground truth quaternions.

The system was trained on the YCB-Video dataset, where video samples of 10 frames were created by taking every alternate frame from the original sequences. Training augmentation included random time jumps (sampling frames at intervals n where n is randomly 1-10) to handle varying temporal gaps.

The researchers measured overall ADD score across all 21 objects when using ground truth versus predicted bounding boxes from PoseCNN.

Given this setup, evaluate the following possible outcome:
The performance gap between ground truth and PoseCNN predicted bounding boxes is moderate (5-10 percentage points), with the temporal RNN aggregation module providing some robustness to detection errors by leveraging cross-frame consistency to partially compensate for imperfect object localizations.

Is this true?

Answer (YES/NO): NO